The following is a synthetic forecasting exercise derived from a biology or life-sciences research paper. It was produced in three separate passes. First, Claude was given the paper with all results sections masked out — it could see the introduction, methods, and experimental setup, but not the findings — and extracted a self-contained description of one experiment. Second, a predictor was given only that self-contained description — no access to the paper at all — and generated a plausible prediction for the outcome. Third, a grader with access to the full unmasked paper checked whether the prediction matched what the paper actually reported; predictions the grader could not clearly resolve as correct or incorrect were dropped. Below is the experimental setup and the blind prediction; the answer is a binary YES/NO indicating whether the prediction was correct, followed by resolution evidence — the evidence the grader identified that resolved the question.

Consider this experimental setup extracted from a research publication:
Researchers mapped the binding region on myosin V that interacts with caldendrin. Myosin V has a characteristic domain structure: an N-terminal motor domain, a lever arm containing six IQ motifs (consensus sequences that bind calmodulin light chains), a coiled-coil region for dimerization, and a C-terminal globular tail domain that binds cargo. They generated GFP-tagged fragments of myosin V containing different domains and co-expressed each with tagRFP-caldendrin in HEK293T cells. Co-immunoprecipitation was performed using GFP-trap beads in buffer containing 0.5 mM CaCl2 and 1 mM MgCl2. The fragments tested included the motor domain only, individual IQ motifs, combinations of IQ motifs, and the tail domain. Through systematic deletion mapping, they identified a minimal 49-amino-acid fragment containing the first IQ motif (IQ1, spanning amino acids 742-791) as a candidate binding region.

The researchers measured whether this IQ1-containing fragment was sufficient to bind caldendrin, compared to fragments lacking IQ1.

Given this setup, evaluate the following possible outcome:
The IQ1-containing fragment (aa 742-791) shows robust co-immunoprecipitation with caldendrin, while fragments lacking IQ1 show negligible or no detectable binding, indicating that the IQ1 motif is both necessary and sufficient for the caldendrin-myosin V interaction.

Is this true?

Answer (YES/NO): YES